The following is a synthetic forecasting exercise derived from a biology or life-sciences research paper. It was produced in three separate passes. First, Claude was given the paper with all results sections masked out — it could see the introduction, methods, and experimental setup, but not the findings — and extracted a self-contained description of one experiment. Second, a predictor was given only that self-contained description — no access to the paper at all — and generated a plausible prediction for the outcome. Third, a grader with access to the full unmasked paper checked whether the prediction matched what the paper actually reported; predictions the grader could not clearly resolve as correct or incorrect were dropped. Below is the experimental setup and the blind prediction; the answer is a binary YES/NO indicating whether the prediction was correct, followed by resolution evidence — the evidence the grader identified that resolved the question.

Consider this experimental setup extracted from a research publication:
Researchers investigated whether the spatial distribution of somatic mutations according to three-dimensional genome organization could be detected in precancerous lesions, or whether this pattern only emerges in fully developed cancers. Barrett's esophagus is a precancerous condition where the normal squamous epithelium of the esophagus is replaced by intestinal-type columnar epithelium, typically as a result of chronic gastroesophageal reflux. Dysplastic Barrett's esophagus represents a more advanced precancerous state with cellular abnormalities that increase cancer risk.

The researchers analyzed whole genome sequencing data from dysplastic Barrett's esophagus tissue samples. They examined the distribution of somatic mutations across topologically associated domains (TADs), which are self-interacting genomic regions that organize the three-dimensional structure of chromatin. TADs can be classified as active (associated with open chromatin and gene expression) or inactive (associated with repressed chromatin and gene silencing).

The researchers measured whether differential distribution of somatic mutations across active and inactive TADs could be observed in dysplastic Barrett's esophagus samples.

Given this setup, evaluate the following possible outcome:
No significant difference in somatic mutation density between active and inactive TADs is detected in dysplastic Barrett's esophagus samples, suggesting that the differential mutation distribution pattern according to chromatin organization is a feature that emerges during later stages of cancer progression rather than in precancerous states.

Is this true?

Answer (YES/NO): NO